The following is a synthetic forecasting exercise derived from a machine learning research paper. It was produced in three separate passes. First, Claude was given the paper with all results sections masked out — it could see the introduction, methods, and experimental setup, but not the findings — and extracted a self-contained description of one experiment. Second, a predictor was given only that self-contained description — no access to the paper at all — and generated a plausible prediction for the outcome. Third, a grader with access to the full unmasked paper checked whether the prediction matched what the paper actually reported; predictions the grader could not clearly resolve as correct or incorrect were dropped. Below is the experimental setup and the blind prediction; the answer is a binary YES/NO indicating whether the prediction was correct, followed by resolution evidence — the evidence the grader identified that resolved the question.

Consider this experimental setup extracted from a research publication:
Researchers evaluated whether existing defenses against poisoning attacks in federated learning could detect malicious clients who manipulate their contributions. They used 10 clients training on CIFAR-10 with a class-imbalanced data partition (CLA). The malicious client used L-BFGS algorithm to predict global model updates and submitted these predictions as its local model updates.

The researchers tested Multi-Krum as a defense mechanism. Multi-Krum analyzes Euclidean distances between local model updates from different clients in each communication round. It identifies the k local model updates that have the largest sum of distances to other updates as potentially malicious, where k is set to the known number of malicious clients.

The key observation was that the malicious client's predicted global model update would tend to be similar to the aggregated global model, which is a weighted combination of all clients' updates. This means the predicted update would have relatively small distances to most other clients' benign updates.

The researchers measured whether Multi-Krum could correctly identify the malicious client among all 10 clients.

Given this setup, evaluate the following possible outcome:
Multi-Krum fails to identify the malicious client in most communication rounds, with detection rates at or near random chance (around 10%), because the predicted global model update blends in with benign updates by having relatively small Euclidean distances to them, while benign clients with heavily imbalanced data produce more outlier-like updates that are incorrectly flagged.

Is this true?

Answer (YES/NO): NO